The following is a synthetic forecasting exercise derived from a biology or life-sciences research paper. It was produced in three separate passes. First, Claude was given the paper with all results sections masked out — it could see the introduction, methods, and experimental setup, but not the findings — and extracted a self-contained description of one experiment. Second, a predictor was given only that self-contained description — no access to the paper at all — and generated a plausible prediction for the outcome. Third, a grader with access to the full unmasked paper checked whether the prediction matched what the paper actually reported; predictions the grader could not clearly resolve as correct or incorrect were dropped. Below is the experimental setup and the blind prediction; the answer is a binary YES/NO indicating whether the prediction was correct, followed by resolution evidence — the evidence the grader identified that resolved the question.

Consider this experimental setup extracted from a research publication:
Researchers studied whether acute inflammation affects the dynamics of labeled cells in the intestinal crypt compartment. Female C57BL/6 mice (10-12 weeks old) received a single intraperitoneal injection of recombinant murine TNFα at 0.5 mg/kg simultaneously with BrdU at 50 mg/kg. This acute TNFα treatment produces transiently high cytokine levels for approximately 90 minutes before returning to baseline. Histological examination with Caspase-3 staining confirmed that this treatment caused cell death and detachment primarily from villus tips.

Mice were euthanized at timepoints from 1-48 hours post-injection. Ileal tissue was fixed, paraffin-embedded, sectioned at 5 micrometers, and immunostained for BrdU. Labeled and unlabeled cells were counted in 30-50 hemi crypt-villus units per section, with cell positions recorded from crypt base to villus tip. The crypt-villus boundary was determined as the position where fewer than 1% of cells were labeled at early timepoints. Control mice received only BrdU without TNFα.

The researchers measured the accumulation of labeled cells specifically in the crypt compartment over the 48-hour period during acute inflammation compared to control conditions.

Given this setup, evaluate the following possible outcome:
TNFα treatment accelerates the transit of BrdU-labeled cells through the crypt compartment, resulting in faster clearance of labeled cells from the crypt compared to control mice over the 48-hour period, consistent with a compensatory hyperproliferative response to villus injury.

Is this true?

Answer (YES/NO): NO